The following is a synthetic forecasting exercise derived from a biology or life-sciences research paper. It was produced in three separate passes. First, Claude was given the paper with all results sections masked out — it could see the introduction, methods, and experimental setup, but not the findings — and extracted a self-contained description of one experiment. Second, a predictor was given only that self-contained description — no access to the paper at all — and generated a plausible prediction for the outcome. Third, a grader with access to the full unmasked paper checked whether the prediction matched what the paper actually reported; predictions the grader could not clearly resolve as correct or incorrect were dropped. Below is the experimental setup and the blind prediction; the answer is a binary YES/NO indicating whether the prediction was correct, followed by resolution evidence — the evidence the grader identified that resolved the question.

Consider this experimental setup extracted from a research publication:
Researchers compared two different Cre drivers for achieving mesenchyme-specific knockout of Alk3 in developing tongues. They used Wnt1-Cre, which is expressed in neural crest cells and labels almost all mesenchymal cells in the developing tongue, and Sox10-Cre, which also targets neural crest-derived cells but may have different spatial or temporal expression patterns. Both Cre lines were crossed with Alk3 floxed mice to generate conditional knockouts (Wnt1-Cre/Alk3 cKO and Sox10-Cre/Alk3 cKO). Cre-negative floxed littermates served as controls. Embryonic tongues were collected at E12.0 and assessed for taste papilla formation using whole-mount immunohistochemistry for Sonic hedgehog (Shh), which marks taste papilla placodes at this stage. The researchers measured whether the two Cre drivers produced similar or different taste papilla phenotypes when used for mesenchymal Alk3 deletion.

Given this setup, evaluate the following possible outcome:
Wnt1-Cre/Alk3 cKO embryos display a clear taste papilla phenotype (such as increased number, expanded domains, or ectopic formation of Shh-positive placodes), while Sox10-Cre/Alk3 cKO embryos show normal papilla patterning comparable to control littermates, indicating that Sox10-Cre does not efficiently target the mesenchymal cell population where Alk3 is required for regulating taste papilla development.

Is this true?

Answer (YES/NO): NO